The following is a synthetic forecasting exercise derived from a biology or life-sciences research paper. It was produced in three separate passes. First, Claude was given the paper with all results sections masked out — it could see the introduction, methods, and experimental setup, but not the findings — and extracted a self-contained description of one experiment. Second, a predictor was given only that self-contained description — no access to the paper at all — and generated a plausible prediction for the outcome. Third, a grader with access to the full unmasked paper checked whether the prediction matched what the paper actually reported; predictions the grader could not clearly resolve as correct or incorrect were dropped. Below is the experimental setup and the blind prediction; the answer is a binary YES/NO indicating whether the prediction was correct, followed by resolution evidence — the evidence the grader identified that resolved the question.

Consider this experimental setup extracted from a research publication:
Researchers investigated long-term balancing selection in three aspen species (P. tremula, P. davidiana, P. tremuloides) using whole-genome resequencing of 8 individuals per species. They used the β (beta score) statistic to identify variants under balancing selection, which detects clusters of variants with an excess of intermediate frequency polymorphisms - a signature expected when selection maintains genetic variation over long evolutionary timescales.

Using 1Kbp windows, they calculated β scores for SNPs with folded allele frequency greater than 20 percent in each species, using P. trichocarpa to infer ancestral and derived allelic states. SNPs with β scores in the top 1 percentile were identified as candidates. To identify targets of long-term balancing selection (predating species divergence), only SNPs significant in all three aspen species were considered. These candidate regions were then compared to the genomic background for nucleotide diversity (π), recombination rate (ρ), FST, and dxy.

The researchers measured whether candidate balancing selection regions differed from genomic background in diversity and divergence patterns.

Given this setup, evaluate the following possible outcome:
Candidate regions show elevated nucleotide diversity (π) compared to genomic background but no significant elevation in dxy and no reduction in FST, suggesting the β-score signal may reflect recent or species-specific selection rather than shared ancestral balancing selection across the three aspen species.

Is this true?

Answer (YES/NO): NO